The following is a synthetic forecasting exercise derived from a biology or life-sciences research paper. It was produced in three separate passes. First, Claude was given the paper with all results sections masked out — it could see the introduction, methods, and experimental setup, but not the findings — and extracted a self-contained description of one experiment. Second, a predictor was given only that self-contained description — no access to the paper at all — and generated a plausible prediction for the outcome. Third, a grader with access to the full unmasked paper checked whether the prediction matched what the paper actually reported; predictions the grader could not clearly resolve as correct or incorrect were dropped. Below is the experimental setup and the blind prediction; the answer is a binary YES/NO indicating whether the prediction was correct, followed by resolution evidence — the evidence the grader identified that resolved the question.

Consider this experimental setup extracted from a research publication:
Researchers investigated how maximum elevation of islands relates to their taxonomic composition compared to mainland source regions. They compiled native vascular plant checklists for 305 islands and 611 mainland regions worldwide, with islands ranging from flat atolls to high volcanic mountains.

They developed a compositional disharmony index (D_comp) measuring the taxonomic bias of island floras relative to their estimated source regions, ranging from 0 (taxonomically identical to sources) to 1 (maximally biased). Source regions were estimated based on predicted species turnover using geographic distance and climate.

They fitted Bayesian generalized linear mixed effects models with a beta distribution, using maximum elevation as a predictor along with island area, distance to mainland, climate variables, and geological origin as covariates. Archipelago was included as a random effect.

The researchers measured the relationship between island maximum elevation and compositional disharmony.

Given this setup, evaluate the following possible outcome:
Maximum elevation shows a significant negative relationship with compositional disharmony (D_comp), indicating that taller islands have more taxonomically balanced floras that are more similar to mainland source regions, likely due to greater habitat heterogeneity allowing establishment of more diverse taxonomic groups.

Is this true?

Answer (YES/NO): YES